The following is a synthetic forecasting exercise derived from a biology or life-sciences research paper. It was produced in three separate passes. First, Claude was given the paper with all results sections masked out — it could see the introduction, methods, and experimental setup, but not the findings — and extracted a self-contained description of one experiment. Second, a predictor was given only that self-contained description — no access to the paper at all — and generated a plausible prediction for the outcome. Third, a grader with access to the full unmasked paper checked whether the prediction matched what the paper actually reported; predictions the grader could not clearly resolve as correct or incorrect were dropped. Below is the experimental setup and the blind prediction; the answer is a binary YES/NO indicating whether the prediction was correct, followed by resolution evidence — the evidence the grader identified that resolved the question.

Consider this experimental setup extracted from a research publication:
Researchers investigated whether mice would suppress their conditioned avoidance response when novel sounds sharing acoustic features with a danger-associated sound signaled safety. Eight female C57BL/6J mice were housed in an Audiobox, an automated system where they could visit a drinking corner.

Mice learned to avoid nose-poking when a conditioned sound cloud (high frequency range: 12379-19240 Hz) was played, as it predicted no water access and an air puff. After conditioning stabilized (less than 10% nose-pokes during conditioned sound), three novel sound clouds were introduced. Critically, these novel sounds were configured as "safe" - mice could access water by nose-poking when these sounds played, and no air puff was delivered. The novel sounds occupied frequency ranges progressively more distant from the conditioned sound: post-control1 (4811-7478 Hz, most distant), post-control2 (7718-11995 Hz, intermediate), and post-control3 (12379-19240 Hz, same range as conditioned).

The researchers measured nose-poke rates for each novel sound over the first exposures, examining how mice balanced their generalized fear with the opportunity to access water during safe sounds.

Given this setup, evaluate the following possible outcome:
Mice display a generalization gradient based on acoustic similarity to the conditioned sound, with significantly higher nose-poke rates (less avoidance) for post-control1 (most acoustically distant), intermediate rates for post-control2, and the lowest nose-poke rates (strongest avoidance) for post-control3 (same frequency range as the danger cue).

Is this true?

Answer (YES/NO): NO